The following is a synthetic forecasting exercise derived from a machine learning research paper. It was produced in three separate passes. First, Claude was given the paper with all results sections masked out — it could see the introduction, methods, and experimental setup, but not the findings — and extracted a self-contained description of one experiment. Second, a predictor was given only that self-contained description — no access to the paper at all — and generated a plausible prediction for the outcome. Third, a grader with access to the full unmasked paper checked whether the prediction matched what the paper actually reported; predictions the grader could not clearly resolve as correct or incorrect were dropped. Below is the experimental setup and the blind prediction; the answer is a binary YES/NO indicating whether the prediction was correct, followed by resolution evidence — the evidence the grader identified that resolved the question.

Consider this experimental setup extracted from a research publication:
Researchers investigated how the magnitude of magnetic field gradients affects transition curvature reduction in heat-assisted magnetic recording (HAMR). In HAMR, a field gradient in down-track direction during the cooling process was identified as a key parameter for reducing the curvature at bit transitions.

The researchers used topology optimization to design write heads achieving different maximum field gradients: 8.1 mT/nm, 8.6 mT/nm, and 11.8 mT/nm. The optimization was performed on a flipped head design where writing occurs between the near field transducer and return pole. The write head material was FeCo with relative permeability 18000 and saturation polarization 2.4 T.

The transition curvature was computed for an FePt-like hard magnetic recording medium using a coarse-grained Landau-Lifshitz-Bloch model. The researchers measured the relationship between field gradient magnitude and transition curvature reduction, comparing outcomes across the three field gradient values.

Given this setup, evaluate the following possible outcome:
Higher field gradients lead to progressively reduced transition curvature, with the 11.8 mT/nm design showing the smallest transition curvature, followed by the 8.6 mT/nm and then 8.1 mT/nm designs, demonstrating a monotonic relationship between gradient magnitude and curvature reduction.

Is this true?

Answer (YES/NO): NO